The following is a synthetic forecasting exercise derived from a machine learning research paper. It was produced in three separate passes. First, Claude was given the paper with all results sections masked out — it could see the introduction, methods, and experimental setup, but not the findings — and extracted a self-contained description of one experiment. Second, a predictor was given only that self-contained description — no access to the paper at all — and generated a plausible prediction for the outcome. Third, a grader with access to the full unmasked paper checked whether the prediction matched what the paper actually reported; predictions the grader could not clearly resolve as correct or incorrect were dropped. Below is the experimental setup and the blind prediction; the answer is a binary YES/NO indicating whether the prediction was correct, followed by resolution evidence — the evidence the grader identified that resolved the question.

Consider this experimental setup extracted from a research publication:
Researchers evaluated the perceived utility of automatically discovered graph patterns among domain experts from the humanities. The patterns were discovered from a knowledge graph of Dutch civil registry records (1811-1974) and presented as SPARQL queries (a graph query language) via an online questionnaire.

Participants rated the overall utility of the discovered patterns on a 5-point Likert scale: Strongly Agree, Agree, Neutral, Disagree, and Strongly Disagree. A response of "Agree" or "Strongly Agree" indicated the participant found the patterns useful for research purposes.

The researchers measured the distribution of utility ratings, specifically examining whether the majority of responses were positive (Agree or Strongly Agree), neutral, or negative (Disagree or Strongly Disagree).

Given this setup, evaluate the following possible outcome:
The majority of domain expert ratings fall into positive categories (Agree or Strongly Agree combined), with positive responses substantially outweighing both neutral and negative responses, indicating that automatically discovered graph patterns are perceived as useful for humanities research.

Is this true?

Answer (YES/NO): NO